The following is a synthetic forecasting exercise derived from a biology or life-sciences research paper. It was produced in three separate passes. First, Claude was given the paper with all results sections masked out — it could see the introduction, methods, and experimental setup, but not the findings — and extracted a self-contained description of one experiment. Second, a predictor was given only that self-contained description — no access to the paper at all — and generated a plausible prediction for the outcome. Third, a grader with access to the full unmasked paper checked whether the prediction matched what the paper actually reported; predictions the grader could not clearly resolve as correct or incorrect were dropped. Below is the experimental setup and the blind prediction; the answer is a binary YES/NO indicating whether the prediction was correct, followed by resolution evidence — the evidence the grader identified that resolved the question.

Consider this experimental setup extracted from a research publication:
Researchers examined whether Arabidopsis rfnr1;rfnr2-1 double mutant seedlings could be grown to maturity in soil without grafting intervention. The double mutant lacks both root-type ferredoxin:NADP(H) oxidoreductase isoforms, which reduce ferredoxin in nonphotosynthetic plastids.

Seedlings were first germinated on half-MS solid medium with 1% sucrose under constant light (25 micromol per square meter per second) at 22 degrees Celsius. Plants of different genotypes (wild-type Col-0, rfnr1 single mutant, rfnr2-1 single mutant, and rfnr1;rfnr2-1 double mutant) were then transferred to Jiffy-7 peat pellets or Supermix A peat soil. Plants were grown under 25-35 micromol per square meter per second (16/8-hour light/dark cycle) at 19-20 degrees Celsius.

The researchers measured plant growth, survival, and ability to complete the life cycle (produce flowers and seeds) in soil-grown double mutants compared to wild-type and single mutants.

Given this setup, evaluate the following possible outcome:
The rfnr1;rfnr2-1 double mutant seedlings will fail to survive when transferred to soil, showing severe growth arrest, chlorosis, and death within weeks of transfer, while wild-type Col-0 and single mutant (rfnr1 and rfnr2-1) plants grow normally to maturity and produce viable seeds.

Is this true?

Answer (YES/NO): NO